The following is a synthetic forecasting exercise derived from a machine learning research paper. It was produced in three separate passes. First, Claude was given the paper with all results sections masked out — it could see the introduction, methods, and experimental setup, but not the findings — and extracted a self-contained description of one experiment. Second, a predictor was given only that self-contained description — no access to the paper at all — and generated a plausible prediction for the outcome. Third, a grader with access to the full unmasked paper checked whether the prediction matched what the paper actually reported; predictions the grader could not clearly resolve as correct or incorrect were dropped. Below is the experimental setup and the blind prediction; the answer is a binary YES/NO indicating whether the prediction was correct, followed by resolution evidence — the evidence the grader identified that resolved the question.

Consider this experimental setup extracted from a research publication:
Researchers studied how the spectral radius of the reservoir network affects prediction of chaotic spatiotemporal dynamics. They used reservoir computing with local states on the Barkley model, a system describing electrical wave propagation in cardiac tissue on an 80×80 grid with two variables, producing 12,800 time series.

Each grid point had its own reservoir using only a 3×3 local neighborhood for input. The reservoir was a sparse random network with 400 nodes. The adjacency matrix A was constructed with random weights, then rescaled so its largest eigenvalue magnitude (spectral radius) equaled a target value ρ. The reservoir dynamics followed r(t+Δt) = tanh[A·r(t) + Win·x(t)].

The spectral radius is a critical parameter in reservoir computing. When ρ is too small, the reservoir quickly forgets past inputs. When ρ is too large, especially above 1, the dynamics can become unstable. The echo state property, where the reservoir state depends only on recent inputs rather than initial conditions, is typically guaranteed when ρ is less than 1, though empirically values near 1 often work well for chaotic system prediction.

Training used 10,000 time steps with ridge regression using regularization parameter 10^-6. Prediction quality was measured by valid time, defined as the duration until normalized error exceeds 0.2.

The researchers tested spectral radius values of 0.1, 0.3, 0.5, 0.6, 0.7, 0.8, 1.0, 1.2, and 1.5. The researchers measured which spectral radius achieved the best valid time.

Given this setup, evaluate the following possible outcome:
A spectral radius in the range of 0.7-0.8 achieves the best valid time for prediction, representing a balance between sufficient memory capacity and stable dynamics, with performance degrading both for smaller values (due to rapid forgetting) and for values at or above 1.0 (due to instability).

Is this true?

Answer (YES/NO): NO